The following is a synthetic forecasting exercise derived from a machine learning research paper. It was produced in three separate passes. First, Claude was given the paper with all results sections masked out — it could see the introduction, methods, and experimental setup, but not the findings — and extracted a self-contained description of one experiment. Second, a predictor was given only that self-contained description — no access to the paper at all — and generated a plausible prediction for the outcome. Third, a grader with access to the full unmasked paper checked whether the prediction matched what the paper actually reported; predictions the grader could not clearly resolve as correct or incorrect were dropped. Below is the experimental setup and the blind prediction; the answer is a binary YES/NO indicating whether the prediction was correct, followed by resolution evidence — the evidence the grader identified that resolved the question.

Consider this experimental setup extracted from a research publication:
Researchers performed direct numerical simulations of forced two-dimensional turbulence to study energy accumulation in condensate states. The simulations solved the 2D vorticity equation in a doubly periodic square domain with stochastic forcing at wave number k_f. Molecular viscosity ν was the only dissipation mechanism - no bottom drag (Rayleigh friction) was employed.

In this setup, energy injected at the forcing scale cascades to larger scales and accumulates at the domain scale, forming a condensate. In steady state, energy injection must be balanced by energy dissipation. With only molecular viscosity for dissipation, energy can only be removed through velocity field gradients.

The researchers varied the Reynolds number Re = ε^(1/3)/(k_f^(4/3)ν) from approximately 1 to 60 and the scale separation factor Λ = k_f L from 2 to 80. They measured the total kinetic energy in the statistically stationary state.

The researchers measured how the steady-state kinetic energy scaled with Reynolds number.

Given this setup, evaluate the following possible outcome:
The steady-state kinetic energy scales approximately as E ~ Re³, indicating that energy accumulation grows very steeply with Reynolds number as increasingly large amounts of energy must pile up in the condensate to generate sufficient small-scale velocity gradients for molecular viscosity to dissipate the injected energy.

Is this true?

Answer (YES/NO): NO